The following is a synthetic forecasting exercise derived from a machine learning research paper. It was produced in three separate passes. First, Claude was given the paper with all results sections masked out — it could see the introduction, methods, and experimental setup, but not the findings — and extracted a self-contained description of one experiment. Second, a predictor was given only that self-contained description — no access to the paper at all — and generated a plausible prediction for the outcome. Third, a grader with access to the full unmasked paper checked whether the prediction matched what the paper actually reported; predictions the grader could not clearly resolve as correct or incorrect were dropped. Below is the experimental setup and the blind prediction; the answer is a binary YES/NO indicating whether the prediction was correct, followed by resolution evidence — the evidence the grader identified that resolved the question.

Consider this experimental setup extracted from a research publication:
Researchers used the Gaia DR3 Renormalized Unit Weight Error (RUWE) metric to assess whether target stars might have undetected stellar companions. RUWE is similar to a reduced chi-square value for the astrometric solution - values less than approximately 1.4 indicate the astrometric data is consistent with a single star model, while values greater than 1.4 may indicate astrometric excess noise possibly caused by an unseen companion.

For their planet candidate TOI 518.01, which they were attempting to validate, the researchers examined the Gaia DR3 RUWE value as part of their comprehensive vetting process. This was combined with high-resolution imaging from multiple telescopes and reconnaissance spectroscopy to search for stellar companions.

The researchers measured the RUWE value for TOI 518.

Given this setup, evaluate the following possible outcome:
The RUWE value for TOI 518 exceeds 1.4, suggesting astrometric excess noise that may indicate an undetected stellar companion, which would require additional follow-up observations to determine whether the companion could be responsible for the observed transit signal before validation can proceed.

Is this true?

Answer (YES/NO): NO